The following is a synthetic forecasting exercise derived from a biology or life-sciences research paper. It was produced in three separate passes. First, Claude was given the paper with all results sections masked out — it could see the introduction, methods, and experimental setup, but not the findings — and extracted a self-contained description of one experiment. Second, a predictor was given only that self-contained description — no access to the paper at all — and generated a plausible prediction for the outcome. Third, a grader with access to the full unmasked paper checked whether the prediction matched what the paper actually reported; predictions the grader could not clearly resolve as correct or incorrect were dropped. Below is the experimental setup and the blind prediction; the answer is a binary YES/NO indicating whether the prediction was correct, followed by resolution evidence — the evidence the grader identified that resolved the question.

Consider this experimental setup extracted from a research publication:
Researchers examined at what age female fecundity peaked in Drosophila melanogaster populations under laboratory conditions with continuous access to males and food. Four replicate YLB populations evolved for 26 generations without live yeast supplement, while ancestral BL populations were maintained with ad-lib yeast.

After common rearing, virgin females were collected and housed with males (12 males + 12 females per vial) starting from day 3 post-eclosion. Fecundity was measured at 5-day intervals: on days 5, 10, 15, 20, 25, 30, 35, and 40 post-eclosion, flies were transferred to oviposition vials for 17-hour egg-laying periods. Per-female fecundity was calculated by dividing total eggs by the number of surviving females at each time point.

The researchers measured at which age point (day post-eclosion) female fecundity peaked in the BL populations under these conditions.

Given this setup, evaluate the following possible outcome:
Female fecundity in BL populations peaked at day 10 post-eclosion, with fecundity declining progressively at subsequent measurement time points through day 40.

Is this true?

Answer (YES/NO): YES